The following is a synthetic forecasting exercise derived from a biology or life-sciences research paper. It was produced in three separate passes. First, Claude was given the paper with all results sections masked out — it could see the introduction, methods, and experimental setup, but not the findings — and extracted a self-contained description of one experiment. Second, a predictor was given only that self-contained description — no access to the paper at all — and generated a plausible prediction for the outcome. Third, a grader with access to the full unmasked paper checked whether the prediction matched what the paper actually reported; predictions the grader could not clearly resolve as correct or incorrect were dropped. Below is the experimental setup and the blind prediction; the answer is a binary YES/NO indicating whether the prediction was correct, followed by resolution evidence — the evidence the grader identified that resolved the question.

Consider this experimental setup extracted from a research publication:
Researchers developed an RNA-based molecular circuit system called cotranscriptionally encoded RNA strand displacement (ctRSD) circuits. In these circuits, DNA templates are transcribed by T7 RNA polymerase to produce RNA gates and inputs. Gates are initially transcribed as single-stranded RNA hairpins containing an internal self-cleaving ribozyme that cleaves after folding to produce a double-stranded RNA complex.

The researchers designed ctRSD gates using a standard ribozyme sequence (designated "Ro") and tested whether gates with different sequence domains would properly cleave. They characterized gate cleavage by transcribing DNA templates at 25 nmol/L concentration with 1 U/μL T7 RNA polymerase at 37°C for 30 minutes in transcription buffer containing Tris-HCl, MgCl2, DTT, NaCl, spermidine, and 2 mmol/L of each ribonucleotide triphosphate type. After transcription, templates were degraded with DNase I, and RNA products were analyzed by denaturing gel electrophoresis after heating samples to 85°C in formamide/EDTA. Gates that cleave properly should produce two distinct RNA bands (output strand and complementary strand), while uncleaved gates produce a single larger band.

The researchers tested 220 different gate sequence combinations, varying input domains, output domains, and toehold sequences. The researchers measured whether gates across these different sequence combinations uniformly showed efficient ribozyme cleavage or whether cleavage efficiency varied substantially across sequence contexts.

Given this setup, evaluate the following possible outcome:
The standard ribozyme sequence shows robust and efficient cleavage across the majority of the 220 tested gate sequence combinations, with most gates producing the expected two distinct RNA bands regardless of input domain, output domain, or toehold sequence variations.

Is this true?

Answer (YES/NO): NO